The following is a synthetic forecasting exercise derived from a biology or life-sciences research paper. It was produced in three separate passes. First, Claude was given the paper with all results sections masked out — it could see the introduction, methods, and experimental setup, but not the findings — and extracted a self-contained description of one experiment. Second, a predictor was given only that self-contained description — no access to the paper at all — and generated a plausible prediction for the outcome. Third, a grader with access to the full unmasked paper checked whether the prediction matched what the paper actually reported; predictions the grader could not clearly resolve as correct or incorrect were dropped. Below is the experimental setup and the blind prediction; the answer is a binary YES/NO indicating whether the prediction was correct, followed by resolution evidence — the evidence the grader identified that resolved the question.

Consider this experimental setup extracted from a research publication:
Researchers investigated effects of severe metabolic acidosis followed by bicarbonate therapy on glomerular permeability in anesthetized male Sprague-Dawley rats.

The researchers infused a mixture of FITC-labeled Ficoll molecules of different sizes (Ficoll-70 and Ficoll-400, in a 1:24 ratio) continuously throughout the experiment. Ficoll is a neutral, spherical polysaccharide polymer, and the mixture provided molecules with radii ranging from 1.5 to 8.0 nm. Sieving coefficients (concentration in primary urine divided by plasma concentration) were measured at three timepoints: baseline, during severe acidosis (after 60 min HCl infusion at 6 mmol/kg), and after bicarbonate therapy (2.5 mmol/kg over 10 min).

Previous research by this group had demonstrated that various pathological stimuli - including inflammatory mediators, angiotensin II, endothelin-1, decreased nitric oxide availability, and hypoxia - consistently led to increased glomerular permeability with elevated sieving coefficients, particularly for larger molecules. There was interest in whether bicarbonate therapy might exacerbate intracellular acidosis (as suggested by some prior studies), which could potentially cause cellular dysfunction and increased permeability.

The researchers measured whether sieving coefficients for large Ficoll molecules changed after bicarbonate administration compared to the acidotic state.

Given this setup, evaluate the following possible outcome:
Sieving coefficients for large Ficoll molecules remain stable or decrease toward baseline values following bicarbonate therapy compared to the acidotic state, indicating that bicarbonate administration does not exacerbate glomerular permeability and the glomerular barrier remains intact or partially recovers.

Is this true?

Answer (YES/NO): YES